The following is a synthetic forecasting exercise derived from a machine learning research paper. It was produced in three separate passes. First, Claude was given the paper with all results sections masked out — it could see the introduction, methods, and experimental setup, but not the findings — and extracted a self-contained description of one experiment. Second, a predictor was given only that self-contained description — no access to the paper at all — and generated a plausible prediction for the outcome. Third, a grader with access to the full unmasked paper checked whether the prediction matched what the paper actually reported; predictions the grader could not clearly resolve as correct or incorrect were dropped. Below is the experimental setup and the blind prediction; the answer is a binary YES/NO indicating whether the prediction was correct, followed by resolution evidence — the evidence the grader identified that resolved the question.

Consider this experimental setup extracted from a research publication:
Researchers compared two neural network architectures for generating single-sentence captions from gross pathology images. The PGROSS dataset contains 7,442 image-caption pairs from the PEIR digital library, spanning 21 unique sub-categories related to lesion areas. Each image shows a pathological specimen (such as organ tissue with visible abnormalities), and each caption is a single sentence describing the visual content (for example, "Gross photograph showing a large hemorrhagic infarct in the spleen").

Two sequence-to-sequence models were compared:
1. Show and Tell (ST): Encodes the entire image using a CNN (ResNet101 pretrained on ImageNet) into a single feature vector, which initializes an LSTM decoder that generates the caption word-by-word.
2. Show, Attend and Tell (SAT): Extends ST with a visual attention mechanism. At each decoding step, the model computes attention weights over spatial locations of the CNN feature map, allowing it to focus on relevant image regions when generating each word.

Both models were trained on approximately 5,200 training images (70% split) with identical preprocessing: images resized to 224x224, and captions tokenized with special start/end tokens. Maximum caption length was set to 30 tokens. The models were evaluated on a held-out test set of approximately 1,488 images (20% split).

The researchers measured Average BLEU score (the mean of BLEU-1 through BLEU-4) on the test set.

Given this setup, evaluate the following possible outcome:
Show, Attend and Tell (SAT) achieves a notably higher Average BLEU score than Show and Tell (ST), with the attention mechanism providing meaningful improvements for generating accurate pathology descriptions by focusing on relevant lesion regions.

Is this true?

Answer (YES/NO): YES